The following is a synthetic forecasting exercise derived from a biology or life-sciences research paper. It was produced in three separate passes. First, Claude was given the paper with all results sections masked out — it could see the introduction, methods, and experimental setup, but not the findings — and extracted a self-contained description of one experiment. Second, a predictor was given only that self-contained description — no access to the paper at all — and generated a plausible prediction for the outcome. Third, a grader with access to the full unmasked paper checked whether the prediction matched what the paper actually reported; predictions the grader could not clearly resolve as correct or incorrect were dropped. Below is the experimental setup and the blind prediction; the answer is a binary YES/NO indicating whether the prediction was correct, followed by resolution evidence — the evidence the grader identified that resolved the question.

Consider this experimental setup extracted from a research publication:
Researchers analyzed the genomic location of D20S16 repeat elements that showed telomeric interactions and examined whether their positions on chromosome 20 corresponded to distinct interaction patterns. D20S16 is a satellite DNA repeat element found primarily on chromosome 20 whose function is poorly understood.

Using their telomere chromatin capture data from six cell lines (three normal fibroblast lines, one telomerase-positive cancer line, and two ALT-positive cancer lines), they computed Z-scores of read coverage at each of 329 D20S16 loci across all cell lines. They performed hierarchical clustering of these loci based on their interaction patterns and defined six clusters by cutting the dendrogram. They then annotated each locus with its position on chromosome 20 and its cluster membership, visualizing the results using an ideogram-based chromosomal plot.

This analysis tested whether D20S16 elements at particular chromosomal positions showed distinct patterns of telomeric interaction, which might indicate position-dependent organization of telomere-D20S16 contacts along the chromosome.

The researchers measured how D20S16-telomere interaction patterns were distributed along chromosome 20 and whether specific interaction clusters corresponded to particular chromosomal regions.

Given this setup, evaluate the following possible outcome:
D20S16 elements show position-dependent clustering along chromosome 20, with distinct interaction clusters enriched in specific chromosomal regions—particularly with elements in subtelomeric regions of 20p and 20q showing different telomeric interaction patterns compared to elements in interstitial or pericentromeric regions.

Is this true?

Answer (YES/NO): NO